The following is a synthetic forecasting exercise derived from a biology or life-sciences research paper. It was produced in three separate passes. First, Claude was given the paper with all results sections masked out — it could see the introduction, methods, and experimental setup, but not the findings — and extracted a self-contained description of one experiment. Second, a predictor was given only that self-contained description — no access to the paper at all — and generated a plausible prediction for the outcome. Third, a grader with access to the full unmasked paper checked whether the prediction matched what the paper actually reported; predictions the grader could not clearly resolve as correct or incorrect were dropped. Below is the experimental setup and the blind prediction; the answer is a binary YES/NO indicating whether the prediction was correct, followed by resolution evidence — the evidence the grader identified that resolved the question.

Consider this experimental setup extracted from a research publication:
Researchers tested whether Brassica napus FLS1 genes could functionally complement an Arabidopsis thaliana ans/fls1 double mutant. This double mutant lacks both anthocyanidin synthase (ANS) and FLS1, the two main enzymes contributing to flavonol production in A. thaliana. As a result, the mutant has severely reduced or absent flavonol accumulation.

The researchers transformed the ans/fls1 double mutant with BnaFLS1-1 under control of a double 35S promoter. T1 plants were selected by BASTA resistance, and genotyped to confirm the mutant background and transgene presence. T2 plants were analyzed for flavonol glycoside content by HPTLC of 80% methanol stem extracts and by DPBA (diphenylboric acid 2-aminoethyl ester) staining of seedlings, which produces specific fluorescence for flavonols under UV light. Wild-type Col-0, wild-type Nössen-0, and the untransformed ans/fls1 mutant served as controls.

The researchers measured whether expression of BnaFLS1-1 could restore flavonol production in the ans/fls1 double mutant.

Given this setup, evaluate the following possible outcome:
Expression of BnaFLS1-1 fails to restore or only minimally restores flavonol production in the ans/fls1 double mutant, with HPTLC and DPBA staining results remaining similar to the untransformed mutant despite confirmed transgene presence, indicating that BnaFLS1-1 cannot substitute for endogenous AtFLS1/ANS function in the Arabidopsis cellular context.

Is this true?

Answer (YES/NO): NO